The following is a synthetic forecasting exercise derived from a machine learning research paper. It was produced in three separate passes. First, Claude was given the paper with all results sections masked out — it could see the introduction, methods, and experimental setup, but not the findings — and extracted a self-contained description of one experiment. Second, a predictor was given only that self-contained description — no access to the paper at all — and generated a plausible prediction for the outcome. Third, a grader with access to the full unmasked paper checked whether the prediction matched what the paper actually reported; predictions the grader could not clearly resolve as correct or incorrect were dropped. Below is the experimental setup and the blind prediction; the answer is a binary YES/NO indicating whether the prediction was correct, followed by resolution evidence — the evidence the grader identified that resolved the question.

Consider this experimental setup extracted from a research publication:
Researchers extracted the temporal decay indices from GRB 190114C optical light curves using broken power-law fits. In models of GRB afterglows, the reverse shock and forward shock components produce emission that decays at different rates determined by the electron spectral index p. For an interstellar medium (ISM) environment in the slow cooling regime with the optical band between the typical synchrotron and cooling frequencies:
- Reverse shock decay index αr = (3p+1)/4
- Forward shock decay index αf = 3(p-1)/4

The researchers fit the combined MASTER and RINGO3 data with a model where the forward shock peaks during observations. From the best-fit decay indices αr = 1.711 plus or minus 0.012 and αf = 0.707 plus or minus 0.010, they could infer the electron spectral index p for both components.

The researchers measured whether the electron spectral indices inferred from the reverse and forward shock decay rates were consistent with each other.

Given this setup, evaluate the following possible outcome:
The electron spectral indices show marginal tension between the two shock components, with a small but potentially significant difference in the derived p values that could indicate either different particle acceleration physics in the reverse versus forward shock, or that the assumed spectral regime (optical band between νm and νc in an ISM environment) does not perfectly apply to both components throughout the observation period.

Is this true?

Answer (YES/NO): NO